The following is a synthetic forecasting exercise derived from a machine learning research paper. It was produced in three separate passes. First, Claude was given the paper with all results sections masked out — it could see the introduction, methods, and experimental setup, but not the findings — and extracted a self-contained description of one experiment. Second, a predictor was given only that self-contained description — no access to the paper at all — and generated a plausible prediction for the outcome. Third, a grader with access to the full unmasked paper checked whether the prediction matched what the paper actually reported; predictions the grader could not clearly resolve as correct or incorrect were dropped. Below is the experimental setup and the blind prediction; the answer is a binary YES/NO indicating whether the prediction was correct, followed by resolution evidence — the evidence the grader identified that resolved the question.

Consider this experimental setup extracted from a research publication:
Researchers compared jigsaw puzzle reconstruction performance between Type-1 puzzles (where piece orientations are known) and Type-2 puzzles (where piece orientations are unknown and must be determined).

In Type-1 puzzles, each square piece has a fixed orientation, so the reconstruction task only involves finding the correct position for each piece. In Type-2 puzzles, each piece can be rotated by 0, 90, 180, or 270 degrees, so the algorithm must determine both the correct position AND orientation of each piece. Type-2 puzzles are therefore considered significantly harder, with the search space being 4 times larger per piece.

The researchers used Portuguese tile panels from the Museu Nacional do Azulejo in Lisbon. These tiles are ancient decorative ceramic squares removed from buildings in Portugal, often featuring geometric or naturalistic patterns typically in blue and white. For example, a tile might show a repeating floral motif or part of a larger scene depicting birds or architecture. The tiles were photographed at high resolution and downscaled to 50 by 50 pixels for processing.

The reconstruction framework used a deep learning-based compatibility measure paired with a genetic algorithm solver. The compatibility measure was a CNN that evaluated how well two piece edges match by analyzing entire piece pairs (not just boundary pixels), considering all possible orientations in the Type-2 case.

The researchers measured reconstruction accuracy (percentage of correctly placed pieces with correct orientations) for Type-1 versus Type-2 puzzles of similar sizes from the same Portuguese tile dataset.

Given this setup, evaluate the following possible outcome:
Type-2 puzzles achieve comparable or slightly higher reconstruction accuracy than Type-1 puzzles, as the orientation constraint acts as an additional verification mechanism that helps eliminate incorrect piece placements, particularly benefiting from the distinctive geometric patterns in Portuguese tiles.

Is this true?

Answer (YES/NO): NO